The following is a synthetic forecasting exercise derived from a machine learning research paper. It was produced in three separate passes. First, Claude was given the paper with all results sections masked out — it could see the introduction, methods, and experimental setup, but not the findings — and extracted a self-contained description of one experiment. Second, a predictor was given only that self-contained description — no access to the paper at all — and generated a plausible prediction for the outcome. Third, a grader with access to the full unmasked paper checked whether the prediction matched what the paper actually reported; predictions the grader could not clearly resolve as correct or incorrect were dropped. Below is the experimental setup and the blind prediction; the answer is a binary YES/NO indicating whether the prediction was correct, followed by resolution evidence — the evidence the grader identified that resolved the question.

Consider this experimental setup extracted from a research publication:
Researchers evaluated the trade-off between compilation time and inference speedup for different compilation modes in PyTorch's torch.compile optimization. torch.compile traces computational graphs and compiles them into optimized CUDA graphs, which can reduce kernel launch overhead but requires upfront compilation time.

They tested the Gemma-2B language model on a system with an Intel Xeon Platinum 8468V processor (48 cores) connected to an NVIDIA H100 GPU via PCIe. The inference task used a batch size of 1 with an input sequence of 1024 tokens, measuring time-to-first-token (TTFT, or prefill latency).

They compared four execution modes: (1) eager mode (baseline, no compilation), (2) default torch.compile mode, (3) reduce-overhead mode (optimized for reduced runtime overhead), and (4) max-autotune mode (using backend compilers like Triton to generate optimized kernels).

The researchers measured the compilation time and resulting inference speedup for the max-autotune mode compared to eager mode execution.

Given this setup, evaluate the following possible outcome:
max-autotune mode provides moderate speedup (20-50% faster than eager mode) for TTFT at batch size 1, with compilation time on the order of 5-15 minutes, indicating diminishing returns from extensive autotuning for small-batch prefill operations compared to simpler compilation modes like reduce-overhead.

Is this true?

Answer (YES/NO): YES